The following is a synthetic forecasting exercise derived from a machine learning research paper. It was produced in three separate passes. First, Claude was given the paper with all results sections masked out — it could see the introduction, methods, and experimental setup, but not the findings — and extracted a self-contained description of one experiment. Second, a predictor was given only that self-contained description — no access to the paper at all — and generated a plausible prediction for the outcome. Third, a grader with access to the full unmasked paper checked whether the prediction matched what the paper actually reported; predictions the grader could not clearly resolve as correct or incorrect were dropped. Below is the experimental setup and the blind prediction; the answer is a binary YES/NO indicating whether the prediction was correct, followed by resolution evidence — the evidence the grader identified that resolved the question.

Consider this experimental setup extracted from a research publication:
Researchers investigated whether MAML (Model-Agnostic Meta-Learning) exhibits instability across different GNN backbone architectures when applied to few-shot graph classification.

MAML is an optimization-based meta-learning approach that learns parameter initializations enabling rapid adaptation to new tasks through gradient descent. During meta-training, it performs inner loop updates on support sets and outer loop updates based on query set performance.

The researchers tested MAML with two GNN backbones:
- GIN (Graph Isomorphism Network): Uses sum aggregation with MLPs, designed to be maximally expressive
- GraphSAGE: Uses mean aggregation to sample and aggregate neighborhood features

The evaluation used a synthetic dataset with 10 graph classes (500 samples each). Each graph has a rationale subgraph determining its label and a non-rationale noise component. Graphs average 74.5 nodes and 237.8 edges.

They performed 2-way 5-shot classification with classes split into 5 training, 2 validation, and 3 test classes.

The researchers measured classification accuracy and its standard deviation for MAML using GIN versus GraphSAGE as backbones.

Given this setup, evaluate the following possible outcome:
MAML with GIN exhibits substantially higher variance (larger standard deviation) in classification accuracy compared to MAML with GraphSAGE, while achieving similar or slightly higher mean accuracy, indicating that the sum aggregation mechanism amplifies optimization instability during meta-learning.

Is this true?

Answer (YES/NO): NO